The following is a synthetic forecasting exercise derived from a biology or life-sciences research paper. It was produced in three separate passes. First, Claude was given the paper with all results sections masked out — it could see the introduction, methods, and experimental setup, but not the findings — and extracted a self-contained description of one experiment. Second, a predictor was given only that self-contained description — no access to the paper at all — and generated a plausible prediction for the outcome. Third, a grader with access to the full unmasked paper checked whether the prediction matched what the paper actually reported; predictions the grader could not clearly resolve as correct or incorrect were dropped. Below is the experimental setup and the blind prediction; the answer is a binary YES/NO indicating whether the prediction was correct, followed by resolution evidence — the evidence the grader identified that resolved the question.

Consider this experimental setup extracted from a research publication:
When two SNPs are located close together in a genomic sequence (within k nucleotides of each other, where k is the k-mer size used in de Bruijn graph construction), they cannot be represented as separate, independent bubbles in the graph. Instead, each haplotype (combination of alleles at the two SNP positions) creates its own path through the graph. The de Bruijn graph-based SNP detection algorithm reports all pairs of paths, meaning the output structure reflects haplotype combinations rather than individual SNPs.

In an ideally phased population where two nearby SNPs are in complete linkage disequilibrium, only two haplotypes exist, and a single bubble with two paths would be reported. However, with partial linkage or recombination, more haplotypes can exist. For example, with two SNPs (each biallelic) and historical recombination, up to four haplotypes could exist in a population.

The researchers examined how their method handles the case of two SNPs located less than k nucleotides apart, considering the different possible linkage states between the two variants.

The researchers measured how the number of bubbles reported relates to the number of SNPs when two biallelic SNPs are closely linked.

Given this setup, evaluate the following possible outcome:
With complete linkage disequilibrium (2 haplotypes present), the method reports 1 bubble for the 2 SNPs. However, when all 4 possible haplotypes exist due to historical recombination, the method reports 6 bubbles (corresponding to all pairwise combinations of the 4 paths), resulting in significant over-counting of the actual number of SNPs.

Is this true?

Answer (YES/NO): YES